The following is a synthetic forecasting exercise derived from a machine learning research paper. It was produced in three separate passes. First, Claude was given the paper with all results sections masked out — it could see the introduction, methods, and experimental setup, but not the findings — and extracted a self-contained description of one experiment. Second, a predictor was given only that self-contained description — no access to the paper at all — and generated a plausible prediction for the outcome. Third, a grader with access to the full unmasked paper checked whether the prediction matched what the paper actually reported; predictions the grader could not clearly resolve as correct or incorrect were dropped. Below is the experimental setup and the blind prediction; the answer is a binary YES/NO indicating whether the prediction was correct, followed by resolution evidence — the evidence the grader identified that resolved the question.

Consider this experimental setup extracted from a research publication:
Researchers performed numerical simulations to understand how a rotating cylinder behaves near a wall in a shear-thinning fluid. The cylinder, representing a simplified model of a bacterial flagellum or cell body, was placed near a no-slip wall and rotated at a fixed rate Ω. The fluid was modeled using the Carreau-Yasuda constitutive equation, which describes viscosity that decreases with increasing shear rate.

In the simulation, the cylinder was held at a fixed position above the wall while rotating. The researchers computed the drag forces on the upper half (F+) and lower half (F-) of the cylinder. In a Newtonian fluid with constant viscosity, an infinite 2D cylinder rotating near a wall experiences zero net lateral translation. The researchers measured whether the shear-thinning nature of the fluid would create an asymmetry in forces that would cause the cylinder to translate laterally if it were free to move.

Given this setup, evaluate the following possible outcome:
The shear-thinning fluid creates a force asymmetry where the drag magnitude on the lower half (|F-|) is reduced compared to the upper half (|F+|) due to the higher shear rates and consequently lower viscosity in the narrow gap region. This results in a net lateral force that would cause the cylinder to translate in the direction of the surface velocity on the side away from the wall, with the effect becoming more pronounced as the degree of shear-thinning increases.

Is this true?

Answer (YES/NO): YES